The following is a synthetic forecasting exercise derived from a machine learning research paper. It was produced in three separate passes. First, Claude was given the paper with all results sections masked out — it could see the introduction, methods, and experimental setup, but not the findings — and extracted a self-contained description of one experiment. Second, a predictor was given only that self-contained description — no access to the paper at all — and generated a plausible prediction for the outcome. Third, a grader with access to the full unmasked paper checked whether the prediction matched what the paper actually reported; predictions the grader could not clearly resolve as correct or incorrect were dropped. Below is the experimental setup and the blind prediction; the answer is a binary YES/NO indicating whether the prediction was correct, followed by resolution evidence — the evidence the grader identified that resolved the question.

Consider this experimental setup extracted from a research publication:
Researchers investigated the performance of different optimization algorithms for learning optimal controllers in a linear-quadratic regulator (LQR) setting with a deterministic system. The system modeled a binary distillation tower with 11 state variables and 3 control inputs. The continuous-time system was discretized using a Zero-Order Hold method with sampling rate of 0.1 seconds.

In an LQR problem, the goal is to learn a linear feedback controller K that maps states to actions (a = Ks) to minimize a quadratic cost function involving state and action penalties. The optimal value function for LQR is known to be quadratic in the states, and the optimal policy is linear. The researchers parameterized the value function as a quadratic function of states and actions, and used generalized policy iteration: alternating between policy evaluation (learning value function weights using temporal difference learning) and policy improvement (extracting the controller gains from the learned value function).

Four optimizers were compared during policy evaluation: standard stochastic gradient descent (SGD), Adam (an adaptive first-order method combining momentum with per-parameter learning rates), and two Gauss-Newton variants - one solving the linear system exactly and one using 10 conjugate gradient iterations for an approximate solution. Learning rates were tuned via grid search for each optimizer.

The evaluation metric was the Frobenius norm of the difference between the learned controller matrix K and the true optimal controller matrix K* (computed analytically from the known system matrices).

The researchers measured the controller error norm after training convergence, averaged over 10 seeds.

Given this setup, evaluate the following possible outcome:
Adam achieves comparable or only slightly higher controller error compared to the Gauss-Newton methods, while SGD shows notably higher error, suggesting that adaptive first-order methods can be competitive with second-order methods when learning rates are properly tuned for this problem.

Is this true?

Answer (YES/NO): NO